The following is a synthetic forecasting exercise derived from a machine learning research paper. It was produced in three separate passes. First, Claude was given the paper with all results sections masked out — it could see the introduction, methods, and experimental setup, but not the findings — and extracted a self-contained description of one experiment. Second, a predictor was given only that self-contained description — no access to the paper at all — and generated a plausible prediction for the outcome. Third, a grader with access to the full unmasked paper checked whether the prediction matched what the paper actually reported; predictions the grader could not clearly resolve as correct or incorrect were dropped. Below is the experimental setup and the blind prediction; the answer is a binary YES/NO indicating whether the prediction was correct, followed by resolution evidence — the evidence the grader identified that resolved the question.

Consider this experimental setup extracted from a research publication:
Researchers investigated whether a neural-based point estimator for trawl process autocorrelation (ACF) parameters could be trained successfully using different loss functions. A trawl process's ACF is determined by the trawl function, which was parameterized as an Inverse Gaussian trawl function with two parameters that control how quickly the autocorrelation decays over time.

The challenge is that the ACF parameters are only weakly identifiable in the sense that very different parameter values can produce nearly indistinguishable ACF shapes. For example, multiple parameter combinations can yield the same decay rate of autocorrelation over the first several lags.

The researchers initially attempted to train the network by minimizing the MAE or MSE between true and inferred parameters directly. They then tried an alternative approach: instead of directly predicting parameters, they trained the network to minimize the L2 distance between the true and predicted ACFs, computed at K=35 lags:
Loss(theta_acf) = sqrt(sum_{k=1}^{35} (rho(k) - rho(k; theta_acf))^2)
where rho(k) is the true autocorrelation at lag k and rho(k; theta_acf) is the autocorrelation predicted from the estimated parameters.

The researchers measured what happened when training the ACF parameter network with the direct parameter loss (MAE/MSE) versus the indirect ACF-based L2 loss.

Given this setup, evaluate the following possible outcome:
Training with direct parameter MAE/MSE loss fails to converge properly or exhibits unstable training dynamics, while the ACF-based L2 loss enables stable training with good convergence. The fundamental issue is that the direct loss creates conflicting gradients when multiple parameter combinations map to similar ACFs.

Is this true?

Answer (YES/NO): NO